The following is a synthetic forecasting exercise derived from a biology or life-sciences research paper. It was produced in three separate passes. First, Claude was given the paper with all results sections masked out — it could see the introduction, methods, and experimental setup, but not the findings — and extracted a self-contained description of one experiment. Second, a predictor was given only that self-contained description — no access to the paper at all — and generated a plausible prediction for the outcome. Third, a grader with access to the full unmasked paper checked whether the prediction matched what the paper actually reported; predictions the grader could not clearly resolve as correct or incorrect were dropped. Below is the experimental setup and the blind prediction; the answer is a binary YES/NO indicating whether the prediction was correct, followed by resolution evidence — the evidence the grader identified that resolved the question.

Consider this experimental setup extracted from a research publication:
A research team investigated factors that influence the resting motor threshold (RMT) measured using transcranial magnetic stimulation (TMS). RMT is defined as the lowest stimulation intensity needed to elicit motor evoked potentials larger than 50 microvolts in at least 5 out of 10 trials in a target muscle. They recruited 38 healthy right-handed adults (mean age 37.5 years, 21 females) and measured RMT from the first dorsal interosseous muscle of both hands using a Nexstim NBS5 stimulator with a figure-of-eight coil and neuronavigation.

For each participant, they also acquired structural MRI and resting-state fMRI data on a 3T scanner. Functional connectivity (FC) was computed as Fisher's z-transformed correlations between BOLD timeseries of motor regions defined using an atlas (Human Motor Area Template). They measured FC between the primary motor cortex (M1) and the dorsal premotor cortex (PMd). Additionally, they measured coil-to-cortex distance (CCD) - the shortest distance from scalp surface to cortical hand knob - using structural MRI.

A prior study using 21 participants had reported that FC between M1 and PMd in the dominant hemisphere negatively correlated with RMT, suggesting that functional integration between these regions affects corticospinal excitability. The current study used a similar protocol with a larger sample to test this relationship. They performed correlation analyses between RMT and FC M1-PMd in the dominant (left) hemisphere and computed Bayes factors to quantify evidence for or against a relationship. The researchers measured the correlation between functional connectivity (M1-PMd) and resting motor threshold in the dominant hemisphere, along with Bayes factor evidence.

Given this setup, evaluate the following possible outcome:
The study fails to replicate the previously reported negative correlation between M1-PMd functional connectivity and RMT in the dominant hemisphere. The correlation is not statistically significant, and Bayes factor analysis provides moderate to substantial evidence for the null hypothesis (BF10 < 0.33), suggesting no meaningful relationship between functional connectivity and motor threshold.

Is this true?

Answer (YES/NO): YES